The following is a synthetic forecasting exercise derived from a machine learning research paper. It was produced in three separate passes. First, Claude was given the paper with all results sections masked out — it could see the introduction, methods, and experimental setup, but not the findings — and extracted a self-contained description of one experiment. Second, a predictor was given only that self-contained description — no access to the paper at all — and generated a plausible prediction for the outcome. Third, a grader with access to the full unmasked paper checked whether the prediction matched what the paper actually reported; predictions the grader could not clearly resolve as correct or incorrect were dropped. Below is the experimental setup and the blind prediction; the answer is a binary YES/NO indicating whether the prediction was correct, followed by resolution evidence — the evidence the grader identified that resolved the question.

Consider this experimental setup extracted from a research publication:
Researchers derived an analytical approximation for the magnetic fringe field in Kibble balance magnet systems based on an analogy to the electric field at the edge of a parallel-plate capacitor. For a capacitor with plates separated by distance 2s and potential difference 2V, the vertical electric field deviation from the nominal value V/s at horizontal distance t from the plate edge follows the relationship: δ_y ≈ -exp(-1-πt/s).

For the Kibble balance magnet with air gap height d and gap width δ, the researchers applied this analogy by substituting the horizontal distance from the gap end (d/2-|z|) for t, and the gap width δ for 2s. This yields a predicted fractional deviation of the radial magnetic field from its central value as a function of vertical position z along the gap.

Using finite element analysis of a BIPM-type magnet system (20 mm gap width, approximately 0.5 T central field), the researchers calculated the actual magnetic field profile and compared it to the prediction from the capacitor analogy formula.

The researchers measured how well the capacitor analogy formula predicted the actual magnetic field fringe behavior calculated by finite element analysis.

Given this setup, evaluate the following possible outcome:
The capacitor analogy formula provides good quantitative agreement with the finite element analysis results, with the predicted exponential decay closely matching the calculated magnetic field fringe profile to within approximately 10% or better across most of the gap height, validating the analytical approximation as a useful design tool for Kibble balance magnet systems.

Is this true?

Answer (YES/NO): YES